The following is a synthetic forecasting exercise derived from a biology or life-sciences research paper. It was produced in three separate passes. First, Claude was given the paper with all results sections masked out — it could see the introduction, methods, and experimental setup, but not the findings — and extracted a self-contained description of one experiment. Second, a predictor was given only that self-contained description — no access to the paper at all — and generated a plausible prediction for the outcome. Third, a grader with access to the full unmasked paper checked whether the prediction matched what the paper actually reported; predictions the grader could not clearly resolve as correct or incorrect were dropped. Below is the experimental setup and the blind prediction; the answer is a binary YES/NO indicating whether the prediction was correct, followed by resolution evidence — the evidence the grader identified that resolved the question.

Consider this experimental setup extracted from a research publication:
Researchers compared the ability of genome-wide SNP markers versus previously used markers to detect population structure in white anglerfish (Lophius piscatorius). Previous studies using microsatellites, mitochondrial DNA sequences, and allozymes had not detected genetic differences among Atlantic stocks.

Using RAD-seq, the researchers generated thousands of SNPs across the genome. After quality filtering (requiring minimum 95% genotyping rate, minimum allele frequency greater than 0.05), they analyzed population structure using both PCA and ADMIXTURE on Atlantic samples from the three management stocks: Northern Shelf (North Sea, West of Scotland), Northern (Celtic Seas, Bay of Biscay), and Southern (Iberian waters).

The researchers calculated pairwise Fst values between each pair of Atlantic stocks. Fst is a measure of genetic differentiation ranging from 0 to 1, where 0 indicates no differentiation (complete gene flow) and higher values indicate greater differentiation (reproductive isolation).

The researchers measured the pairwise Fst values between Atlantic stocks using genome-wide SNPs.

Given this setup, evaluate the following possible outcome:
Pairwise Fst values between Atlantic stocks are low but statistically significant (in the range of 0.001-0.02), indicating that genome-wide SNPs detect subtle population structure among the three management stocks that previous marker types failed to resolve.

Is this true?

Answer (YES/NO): NO